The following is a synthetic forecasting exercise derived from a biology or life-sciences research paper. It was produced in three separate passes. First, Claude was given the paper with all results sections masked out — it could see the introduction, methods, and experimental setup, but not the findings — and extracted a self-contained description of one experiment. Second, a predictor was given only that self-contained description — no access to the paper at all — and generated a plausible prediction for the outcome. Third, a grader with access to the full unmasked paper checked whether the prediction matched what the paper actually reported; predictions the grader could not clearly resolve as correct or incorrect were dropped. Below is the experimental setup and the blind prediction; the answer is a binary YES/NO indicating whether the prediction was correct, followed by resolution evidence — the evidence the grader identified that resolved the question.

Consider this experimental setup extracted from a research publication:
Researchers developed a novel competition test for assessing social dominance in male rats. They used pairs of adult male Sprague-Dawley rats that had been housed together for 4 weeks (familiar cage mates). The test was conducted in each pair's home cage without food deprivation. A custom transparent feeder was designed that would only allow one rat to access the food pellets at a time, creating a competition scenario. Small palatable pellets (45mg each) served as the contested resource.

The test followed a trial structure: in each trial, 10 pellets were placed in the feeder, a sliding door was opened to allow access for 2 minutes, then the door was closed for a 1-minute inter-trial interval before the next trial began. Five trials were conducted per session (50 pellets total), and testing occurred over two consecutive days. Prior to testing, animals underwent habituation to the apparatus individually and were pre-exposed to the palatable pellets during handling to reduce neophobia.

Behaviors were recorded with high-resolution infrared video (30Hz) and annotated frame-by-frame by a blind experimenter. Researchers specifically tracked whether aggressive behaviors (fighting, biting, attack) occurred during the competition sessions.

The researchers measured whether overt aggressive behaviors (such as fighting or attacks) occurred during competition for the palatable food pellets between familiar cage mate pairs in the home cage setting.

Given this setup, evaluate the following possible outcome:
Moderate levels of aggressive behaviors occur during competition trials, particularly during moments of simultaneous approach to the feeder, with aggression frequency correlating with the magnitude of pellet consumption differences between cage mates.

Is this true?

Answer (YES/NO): NO